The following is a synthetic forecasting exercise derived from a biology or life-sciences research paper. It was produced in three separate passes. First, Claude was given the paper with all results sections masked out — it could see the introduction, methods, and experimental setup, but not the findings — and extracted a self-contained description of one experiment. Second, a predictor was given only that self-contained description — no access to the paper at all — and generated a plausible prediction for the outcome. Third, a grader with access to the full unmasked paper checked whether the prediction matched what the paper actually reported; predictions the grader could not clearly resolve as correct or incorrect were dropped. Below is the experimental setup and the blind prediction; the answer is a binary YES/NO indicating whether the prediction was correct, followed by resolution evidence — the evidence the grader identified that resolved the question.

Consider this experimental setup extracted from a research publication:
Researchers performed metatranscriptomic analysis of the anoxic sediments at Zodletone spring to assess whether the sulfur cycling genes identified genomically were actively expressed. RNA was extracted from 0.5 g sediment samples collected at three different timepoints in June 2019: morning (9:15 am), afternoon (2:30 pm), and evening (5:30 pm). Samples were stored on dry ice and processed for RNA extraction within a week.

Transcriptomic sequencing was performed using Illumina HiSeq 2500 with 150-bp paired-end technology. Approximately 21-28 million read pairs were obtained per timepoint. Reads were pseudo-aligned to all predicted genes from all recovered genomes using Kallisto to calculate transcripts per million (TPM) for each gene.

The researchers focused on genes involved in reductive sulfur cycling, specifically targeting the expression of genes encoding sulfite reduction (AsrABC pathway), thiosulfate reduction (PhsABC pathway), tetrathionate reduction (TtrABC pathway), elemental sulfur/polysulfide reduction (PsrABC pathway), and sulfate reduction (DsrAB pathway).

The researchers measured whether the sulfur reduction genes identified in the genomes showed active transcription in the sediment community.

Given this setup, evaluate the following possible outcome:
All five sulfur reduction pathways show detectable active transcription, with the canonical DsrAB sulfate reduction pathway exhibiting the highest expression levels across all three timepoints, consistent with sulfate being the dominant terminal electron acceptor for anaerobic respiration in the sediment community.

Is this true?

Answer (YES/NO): NO